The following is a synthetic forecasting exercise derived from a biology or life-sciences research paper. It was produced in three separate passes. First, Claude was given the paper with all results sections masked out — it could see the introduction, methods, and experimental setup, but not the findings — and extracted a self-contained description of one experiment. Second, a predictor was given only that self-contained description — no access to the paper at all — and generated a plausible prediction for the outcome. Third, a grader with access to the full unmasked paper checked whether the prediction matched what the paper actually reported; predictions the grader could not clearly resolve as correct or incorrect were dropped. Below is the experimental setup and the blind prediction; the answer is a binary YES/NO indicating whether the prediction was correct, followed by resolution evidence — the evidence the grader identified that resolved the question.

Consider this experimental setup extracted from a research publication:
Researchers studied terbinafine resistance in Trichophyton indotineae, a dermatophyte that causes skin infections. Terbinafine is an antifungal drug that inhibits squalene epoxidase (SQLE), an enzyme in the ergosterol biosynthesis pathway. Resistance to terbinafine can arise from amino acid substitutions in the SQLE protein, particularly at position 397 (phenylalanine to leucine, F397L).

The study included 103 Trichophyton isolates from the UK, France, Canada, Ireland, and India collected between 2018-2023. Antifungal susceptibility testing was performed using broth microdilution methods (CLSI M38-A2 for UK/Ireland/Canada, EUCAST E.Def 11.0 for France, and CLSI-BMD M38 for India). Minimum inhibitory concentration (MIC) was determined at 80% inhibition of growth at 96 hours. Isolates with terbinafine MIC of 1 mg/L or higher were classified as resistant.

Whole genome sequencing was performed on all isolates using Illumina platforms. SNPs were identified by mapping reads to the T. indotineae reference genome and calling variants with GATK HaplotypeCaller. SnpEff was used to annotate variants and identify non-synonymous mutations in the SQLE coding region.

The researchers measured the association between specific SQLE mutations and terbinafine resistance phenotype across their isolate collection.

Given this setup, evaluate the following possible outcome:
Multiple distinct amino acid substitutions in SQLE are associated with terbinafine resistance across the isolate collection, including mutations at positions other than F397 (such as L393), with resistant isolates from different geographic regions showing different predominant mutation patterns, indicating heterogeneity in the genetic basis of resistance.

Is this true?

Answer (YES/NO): NO